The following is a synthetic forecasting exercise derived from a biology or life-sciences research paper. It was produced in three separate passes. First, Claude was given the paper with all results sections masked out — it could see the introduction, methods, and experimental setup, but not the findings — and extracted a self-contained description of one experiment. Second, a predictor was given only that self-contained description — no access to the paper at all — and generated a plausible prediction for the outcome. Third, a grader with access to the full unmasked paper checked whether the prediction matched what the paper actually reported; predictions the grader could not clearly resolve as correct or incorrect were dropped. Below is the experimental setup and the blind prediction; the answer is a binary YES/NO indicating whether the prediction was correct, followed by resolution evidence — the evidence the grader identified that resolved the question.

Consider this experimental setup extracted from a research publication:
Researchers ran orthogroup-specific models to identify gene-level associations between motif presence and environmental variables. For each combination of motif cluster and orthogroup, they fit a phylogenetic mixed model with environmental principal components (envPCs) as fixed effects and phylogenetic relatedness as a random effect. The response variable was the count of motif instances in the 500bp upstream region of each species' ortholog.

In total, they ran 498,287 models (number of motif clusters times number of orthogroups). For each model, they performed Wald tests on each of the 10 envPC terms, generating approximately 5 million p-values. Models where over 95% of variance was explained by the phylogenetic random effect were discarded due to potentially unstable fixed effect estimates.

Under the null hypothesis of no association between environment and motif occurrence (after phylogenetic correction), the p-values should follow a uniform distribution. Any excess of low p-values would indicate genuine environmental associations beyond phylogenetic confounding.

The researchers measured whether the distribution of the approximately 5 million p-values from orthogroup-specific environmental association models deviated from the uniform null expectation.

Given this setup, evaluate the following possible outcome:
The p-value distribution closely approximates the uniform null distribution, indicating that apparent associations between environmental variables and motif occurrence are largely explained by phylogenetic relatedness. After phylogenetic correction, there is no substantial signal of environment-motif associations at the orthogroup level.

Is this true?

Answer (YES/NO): NO